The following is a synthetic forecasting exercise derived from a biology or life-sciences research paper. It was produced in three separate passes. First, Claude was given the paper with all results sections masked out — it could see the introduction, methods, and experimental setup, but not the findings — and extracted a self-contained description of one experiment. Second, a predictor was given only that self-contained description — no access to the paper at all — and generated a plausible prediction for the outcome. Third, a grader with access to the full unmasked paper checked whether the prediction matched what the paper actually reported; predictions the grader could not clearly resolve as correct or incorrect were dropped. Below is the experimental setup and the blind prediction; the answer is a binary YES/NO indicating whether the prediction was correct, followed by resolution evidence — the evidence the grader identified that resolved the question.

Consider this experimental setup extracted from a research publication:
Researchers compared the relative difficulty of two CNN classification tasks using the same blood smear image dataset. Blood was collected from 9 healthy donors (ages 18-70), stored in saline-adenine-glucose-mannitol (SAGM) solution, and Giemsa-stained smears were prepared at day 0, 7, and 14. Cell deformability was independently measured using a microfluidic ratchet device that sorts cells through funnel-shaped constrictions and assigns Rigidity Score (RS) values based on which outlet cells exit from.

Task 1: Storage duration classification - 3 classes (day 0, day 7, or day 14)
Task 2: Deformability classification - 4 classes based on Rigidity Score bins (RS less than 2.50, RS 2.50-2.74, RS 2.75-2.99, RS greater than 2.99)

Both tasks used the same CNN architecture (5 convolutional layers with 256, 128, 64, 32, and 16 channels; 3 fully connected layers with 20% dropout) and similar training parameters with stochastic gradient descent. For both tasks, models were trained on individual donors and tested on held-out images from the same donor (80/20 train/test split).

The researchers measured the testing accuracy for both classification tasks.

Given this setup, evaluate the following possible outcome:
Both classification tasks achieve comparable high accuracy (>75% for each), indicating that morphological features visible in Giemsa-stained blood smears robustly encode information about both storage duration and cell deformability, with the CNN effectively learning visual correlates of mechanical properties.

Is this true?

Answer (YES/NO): YES